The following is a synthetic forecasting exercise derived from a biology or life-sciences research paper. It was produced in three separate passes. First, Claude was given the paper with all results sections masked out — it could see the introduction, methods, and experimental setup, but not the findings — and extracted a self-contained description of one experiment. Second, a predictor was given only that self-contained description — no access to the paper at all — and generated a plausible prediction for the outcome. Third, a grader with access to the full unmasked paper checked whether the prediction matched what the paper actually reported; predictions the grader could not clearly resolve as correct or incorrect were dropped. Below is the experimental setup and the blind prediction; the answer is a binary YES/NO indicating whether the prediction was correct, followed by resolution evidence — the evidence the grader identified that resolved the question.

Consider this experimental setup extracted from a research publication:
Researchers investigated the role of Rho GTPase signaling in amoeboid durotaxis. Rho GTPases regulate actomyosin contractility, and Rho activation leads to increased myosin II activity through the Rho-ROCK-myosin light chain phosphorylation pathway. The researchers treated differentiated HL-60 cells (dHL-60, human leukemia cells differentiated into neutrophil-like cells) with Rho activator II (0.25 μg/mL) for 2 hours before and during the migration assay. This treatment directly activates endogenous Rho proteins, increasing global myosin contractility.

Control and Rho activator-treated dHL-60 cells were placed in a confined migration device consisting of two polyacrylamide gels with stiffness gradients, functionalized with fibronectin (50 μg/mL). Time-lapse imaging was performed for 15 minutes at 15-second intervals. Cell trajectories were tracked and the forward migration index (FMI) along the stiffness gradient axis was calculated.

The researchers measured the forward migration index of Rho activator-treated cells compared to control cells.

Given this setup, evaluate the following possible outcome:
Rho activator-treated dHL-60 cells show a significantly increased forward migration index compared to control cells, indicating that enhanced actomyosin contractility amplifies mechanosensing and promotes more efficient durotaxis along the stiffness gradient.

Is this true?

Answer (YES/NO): YES